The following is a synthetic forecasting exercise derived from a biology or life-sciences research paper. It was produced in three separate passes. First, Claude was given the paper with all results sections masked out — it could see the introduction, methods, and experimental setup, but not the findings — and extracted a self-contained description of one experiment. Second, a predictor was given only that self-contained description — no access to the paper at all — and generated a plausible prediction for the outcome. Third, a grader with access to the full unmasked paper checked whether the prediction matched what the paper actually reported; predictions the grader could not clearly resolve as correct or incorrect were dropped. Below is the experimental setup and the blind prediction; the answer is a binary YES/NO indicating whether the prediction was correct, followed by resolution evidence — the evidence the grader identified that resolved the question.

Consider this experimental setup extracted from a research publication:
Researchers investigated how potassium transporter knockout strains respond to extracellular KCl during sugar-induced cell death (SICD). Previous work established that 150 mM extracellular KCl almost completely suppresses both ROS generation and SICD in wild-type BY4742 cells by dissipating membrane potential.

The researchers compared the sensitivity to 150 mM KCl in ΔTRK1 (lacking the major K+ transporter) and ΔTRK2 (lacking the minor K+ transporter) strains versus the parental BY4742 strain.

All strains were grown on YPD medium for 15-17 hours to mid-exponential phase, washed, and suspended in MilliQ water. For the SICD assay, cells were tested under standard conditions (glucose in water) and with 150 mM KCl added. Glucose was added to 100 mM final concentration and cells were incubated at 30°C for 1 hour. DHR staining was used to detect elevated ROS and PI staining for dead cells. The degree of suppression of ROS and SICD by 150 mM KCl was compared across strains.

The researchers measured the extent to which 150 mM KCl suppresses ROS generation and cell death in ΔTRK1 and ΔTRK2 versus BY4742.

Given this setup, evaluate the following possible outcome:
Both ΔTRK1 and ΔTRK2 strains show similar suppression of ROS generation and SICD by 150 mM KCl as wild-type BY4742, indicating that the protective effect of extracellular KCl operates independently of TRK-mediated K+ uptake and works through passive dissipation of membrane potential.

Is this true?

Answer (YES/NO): NO